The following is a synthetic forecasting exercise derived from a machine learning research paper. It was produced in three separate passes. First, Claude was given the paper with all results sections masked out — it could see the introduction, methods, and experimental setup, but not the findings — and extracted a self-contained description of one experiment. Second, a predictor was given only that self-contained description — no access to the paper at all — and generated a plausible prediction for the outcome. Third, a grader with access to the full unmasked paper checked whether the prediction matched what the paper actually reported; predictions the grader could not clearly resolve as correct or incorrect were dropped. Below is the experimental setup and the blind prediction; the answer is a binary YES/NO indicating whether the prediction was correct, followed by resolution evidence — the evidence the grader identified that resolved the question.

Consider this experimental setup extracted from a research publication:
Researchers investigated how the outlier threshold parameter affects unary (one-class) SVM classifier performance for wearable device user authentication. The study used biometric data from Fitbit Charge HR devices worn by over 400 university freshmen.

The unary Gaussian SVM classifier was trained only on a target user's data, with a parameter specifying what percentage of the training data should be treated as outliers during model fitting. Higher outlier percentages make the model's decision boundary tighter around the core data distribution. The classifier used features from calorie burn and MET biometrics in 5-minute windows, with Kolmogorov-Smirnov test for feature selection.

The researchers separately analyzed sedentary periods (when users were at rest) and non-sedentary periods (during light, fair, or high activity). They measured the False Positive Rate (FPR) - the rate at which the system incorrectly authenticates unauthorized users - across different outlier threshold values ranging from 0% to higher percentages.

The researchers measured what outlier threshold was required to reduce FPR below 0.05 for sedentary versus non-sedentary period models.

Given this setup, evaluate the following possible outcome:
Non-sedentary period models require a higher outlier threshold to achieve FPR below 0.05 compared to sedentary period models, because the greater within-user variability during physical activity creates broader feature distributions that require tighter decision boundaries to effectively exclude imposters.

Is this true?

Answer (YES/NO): YES